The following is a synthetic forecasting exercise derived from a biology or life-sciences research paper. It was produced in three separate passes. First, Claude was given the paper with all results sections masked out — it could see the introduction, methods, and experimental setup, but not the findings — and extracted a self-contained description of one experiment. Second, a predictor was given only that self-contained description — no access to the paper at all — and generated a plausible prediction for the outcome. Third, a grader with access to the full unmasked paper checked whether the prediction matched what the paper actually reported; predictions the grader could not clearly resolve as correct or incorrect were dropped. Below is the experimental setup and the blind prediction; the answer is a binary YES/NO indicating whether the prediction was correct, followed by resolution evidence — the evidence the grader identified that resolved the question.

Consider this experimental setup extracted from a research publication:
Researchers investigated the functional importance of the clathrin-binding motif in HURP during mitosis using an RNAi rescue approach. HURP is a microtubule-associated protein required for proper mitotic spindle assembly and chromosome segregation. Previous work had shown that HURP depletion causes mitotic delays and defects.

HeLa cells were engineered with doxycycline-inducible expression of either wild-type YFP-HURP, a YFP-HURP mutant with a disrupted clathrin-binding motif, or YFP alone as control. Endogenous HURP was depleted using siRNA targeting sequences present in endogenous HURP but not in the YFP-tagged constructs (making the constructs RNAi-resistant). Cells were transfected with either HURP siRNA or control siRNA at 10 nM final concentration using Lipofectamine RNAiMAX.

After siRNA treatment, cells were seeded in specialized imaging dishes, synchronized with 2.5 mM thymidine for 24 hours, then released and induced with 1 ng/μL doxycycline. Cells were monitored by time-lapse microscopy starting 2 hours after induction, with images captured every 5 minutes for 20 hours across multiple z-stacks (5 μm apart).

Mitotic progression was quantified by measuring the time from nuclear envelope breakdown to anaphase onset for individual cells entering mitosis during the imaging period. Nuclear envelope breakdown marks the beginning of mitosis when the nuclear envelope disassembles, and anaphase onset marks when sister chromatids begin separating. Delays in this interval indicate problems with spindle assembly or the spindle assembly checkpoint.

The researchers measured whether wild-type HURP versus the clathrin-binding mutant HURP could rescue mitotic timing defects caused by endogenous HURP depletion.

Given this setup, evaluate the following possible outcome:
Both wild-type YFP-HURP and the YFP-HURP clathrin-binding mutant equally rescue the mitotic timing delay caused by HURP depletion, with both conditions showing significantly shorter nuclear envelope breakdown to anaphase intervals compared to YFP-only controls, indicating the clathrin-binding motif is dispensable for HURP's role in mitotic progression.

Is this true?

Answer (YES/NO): NO